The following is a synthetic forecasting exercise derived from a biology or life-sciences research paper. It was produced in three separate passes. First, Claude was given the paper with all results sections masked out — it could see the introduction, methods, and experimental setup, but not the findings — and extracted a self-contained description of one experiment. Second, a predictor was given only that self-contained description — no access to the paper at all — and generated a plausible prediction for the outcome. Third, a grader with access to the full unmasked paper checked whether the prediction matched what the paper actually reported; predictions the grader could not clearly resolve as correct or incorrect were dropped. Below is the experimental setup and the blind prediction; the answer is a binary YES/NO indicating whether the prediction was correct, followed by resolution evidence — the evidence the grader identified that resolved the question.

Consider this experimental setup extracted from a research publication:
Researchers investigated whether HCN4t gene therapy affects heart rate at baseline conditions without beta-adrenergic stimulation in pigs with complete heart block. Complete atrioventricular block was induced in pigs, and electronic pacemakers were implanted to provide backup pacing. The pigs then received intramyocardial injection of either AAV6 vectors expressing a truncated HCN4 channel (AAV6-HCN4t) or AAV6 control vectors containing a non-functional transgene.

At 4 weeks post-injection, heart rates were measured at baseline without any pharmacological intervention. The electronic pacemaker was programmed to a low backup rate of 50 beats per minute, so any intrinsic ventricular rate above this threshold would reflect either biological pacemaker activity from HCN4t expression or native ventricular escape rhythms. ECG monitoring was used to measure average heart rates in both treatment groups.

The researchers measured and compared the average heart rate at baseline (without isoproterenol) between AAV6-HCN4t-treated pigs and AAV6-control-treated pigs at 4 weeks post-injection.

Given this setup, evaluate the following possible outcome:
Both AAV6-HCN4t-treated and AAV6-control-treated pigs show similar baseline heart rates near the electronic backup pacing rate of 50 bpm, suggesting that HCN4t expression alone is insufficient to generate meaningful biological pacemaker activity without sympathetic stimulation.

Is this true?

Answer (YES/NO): YES